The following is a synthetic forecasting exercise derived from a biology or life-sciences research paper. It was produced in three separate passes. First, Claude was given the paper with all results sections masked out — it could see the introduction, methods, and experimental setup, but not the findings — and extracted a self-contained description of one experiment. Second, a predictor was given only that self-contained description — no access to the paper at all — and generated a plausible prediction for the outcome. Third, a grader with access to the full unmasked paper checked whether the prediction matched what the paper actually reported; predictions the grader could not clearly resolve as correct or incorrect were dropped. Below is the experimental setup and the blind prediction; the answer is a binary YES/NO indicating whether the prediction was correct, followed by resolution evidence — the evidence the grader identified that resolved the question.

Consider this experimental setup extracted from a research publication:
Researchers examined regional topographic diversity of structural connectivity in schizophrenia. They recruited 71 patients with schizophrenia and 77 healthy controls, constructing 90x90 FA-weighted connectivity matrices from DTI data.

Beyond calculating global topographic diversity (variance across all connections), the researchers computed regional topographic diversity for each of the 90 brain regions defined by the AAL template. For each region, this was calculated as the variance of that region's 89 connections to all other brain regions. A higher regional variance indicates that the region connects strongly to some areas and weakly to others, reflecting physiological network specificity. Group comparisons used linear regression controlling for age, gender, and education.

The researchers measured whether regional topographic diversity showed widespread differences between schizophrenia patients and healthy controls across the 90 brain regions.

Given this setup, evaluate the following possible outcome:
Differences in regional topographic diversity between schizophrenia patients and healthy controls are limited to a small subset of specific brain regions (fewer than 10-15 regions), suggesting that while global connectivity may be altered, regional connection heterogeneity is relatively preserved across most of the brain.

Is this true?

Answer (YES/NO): NO